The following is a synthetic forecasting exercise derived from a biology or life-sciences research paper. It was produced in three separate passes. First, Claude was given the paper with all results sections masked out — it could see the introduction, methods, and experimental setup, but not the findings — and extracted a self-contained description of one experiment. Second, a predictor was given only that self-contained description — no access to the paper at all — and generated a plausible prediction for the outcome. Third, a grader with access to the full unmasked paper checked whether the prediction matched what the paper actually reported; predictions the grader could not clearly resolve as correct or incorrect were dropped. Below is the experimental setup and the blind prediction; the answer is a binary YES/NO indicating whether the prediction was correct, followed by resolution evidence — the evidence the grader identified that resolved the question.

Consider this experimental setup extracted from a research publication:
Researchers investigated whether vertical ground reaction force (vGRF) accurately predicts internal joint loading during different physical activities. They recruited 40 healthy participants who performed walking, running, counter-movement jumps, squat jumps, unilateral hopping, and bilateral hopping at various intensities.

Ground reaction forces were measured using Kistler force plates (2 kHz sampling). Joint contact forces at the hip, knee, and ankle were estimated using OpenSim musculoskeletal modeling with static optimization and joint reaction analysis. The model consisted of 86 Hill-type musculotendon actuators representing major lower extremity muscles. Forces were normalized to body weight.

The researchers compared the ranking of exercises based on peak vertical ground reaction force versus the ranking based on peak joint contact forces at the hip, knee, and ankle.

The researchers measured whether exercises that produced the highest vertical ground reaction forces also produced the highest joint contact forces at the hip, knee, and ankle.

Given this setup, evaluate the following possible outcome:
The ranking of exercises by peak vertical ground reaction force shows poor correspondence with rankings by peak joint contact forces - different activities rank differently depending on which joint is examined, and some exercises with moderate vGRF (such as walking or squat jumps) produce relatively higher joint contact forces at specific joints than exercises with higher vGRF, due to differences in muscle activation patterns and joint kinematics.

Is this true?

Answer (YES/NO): YES